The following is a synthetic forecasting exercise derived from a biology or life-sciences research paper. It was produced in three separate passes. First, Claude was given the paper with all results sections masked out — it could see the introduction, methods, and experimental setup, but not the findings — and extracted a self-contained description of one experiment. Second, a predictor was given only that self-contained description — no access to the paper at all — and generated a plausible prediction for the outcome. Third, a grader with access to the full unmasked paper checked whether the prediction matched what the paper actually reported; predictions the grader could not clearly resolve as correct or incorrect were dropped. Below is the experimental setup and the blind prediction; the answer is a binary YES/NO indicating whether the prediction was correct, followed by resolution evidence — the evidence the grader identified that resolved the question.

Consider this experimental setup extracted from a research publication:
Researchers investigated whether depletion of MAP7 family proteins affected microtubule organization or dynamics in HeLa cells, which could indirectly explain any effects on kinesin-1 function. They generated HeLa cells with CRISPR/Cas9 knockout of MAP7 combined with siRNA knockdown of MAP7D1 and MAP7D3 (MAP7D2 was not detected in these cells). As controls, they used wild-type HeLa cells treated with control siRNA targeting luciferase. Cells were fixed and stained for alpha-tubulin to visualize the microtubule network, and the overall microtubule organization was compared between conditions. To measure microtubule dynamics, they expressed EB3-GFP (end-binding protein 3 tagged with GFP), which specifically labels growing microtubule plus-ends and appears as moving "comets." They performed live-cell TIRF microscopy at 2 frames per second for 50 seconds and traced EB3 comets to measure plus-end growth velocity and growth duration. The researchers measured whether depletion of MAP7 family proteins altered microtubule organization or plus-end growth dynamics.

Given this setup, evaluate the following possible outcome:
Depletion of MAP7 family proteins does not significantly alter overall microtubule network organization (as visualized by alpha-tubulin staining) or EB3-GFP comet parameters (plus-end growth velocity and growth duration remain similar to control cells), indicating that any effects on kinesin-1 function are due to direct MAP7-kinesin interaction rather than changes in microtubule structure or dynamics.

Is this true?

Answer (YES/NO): YES